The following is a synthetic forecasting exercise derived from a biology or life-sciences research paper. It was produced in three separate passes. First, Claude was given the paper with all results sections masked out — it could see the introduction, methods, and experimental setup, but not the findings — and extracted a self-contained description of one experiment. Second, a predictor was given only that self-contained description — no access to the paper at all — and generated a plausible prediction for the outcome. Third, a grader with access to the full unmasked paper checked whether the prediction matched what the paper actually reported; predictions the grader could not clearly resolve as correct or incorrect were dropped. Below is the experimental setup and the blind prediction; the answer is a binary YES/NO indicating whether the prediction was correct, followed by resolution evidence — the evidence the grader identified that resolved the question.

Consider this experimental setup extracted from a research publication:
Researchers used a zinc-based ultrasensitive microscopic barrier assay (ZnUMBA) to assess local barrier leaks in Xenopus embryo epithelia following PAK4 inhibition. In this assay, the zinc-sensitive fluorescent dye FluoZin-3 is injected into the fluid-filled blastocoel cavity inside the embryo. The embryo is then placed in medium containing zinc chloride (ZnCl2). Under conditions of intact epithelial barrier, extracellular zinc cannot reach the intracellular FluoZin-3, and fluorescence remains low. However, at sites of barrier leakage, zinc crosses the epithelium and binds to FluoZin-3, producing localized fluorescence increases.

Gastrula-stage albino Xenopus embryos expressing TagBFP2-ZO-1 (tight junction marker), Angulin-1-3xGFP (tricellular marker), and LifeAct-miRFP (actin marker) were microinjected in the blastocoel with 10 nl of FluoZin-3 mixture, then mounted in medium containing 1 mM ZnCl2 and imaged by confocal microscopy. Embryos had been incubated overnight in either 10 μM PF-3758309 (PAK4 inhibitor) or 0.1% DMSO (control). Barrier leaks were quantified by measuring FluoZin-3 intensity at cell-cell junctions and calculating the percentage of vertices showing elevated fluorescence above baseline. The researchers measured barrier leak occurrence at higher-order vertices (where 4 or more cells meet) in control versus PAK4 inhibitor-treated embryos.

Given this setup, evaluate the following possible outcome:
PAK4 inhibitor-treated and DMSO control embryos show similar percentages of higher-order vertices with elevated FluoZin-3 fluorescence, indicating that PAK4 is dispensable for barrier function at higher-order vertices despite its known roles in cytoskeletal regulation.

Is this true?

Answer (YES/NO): NO